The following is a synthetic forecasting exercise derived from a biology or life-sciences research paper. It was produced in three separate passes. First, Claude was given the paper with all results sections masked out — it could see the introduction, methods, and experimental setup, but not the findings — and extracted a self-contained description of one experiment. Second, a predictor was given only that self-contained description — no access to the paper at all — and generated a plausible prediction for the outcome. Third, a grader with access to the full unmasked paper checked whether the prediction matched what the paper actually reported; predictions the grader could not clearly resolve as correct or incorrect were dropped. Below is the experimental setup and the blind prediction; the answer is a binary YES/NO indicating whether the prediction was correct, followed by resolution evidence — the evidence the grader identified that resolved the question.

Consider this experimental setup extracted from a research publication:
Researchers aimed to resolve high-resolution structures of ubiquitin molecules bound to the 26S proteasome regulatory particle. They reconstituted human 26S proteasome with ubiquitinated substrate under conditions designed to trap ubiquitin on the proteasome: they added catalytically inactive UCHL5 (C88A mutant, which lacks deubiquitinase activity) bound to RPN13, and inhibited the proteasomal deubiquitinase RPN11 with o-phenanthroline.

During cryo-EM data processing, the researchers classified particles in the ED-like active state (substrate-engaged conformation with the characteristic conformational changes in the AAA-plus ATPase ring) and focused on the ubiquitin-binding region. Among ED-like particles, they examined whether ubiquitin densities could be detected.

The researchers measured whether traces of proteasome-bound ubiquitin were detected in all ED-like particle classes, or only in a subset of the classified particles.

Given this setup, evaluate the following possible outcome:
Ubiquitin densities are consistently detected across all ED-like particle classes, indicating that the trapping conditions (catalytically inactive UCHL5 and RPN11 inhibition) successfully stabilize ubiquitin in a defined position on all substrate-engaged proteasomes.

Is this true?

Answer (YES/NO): NO